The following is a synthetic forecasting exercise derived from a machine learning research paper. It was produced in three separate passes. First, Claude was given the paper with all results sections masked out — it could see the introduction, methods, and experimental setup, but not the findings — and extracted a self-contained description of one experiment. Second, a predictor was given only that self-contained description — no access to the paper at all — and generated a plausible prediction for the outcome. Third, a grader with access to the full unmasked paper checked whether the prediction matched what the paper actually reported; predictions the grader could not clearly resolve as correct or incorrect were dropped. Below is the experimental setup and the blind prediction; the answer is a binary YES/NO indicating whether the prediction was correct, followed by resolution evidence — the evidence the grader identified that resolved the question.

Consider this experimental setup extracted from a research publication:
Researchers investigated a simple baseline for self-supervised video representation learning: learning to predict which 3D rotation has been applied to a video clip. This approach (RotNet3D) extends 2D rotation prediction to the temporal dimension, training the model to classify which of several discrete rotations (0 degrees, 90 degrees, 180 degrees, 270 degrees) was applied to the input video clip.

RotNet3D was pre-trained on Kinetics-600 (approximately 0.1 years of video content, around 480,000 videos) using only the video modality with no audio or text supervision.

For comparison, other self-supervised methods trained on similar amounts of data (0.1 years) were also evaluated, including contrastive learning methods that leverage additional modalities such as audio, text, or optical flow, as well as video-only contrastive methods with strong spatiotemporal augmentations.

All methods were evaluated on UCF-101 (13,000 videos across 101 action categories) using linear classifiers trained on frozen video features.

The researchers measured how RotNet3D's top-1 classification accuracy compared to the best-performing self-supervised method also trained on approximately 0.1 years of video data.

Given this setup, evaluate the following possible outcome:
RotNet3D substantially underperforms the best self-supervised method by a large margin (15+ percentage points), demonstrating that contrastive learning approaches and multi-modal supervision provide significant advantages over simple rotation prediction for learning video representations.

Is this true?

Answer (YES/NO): YES